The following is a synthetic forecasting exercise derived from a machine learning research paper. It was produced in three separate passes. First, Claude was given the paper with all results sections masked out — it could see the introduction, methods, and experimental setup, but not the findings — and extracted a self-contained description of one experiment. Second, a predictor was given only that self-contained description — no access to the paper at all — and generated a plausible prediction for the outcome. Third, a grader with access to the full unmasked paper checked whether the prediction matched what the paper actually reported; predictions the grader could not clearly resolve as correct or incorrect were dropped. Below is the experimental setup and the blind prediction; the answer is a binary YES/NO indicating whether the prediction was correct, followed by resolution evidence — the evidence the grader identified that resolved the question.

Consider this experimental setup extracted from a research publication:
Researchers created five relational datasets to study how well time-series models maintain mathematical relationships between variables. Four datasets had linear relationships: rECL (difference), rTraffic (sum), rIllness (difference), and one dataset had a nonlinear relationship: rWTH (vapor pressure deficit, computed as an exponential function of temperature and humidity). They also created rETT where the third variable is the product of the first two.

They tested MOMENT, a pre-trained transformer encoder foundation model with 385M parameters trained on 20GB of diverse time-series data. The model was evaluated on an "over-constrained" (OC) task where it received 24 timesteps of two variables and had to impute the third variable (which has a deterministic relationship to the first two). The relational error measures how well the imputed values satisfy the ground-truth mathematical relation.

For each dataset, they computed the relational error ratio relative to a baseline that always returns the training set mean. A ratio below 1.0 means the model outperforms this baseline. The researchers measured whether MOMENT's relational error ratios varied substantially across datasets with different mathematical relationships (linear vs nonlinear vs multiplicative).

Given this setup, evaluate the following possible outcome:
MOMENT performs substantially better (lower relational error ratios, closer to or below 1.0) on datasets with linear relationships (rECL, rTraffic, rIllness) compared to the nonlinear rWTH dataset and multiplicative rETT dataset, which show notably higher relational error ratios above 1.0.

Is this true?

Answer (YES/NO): NO